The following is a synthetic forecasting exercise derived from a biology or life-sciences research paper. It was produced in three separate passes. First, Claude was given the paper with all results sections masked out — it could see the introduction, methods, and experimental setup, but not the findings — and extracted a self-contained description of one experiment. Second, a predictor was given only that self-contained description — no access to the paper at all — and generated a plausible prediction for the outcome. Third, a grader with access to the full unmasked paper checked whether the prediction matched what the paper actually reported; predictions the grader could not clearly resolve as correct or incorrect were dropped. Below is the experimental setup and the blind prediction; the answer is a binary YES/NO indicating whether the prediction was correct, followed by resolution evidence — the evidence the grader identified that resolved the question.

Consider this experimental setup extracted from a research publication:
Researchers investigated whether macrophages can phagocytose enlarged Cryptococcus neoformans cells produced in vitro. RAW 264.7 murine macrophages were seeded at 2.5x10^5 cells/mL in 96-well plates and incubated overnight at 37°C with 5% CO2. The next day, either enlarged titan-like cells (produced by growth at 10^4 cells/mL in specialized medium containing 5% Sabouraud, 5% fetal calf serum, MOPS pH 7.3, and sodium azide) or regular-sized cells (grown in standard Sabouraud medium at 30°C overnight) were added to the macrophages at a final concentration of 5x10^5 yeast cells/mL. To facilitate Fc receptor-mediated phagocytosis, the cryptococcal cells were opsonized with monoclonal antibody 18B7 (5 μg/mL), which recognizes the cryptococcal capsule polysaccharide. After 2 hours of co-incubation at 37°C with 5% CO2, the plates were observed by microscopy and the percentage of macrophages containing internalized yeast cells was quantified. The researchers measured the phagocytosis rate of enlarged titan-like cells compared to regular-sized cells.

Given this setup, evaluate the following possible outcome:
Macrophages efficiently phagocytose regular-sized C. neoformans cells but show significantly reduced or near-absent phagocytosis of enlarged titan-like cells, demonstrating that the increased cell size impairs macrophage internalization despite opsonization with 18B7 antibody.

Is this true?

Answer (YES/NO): YES